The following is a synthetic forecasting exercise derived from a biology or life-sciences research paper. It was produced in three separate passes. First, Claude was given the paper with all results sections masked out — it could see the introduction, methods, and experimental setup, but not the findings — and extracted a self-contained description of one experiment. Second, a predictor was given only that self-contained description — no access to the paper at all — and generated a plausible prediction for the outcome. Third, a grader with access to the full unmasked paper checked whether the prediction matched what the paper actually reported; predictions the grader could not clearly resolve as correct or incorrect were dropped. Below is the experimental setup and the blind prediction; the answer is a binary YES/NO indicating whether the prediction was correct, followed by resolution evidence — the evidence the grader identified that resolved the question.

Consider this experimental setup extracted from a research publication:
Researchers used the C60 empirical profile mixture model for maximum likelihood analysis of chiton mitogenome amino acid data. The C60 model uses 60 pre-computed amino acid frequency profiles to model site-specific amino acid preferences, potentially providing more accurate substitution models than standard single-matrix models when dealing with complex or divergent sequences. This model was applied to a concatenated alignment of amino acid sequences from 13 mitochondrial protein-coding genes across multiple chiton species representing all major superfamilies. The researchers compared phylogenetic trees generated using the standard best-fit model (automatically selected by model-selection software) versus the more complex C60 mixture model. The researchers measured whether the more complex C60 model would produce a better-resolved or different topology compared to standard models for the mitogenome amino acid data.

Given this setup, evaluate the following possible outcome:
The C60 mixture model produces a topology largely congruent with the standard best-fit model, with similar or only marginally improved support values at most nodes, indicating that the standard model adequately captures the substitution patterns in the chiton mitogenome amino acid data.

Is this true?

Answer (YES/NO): NO